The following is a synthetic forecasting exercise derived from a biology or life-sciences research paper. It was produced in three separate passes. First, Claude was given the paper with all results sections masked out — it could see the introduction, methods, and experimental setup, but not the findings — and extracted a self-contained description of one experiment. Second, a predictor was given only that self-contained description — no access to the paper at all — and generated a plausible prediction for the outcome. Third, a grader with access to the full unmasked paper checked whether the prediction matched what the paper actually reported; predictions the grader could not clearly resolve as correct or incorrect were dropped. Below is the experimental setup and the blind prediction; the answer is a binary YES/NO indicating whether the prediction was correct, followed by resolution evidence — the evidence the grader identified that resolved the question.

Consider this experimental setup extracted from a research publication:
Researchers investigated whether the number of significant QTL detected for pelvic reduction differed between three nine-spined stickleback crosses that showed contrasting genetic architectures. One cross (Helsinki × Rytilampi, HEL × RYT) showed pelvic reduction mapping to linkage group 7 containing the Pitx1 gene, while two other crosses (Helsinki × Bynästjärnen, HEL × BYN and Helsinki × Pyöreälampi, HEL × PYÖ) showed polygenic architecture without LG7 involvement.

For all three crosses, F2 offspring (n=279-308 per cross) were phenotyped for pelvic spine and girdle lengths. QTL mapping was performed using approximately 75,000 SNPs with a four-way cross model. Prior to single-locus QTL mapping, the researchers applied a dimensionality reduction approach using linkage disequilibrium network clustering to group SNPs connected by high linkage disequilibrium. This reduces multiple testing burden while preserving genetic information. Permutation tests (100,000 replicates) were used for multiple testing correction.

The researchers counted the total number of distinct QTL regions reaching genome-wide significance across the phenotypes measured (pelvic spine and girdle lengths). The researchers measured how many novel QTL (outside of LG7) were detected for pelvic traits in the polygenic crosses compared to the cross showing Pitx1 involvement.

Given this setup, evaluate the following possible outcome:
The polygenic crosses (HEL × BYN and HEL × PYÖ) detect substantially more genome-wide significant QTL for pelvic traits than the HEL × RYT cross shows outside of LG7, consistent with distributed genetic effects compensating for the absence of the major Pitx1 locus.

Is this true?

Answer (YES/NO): YES